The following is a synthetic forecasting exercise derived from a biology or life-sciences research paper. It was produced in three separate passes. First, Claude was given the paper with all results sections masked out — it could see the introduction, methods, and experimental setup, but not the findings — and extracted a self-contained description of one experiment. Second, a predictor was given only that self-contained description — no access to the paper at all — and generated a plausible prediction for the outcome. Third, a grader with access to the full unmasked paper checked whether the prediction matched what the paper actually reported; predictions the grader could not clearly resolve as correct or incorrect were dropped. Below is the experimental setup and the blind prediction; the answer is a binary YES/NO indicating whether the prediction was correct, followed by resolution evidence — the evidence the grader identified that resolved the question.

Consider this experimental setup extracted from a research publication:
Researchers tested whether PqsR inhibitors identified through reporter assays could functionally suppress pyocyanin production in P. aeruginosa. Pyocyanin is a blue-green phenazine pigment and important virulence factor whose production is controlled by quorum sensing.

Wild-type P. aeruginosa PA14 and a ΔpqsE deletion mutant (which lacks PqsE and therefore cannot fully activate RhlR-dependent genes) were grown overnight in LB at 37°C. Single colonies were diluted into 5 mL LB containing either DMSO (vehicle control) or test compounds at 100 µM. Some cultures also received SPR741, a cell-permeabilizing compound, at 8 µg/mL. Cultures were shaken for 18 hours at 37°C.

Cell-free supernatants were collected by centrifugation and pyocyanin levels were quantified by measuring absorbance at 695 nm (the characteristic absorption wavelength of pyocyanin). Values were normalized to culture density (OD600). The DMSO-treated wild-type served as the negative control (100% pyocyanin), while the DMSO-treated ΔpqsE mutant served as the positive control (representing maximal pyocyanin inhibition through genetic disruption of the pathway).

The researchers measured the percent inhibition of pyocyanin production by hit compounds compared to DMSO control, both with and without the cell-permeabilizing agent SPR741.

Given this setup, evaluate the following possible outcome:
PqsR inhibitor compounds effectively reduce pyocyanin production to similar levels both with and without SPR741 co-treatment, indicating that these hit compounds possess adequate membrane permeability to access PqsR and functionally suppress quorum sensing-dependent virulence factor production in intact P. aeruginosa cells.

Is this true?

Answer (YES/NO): YES